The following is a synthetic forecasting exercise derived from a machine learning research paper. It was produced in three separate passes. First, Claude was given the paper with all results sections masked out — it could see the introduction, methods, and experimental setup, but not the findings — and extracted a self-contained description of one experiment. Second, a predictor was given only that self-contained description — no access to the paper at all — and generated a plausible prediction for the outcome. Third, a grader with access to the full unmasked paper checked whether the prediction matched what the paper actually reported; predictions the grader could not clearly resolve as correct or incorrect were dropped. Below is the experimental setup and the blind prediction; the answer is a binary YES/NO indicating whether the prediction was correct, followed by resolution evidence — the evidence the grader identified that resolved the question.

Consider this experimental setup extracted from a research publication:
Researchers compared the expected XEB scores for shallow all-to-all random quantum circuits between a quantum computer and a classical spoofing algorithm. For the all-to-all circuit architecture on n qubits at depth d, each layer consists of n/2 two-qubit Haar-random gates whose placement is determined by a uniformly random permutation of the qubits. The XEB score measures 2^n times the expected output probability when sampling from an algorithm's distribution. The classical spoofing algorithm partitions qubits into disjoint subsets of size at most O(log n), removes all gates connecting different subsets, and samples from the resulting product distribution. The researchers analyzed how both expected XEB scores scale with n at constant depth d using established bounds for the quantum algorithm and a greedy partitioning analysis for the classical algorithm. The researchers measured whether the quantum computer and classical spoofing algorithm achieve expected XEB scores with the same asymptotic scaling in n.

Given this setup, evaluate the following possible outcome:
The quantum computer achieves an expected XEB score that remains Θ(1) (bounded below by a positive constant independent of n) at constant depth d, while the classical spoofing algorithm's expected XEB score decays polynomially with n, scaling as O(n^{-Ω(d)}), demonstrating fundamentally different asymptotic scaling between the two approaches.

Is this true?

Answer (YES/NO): NO